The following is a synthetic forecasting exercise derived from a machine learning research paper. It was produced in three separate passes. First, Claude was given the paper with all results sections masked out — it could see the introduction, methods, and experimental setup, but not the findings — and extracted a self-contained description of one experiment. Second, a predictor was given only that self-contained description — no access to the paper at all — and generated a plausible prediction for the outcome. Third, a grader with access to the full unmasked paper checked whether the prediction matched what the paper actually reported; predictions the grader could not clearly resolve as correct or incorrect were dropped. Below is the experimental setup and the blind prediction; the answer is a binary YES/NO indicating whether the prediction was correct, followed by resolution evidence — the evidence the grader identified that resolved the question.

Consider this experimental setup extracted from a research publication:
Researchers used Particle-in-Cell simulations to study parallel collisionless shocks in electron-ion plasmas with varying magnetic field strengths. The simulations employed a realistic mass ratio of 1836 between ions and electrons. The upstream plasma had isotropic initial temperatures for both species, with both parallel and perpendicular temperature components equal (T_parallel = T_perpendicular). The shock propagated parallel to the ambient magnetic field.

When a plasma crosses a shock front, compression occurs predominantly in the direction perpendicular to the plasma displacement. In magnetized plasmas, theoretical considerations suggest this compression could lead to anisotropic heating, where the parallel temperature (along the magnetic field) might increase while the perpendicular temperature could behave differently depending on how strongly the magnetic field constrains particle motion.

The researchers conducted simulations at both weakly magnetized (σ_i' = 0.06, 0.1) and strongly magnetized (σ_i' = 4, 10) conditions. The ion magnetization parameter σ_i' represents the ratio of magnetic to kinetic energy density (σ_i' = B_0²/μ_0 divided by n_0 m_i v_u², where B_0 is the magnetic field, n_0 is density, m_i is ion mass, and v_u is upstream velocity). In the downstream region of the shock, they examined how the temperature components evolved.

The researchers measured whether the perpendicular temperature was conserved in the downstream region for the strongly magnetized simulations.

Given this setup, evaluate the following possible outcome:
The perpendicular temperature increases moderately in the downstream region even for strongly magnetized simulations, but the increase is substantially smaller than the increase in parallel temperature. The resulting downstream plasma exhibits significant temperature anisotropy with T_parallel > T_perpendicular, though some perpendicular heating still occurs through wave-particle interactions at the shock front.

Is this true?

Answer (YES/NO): NO